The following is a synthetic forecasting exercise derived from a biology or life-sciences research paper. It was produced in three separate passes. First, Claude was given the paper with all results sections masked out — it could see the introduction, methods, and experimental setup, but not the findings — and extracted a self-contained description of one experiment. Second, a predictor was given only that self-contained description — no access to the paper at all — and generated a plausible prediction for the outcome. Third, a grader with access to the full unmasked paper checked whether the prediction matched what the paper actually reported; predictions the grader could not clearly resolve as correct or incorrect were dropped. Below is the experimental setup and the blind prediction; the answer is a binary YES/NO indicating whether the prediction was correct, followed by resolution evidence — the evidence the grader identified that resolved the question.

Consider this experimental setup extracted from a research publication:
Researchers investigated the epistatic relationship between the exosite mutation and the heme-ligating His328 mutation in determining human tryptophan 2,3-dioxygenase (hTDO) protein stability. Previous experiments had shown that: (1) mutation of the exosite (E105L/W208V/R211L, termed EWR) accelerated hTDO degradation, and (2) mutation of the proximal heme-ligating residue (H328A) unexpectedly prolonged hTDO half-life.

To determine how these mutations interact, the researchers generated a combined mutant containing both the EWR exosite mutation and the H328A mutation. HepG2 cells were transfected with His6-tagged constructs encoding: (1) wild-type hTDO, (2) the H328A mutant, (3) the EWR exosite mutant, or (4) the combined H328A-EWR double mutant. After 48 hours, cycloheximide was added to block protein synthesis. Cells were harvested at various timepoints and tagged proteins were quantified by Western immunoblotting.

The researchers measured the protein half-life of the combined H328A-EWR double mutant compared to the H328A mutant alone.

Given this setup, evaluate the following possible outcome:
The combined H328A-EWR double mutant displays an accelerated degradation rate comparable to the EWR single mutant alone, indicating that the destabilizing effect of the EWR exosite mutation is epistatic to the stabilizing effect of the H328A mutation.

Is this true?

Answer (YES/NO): NO